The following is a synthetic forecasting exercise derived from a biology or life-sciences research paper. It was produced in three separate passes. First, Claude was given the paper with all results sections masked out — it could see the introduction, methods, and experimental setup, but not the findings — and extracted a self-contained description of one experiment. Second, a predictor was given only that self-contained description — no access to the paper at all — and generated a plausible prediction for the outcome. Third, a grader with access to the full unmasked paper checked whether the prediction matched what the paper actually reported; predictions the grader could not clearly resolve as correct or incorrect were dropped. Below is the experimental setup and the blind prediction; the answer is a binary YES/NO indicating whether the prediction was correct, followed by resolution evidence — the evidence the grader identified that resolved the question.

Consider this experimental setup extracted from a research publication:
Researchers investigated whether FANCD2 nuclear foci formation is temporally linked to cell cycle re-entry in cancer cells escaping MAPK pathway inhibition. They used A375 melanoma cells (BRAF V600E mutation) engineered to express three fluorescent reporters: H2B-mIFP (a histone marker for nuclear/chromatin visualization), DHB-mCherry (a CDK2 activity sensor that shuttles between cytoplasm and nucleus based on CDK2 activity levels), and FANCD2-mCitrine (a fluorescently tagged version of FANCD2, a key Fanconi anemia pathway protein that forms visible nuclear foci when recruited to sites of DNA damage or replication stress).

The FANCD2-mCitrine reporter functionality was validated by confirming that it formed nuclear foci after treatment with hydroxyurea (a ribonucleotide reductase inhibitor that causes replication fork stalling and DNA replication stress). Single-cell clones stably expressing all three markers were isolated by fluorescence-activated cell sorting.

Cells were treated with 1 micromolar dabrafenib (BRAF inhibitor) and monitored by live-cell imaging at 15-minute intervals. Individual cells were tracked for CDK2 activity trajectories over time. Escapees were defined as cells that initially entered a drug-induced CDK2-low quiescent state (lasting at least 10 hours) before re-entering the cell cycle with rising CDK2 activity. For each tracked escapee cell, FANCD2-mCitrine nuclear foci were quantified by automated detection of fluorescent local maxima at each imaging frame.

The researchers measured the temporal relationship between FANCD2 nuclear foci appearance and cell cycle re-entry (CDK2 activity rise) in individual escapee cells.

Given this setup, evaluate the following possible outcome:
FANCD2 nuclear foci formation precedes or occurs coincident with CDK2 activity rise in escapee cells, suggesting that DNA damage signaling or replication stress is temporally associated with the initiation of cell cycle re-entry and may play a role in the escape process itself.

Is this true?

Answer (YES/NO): NO